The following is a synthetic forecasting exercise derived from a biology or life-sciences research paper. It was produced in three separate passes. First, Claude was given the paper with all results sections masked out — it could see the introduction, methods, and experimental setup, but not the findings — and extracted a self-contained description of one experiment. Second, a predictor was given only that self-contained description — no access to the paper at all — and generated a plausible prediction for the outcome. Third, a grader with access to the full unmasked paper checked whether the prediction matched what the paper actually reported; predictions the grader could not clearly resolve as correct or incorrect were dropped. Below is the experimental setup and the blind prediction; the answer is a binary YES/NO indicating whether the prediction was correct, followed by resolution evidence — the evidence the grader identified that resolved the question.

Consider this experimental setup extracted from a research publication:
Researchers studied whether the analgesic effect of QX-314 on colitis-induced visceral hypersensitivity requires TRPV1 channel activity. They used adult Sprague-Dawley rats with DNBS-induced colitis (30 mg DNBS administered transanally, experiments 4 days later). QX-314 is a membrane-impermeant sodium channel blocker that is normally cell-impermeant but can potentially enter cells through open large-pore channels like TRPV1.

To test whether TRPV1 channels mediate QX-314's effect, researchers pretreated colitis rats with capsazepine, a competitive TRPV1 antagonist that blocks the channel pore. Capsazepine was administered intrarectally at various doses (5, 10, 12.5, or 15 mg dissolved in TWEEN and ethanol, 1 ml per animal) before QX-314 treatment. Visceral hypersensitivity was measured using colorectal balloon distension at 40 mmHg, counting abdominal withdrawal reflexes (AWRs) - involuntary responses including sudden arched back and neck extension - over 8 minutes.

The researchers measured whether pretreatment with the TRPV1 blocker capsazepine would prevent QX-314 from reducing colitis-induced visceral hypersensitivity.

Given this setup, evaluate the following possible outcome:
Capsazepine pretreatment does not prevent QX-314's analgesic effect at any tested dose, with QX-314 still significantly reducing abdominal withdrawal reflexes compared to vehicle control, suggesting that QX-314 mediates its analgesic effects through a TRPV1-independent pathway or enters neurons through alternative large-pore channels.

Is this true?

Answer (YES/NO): NO